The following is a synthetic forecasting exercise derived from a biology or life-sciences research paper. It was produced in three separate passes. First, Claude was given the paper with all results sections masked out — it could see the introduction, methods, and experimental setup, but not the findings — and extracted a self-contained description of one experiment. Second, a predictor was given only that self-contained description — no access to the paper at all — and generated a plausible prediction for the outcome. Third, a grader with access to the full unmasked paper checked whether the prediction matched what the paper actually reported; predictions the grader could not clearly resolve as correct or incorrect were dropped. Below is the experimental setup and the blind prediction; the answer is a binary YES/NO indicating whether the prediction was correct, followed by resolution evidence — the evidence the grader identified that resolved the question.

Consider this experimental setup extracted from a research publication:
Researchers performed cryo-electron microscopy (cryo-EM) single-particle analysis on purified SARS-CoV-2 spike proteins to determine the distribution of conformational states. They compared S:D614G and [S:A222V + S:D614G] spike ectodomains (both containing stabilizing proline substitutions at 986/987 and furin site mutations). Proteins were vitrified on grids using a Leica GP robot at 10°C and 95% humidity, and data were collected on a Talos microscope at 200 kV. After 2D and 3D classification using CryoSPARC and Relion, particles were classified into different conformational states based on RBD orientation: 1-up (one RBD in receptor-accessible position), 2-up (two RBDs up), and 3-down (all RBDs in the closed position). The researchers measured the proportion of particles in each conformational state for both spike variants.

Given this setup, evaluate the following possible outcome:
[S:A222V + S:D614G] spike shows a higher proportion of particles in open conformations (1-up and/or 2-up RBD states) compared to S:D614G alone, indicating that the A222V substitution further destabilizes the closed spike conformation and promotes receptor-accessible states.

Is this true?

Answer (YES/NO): NO